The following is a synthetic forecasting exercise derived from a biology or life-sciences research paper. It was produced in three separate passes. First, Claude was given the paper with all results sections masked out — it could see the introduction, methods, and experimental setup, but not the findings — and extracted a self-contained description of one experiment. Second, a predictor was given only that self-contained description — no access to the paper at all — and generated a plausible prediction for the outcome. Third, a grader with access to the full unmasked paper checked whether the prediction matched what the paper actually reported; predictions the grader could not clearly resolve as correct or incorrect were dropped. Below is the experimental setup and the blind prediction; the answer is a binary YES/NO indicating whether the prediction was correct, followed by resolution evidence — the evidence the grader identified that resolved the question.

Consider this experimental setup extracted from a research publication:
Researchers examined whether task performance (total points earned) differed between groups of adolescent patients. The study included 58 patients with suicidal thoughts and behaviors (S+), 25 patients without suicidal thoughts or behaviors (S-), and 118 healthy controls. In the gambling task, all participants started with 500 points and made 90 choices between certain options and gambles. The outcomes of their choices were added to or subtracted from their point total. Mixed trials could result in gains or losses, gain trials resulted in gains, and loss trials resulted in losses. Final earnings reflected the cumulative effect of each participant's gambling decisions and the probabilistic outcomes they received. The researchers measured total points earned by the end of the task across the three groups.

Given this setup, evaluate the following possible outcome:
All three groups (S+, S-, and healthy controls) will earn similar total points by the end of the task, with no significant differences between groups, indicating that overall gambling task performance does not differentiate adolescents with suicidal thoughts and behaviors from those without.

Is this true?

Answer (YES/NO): YES